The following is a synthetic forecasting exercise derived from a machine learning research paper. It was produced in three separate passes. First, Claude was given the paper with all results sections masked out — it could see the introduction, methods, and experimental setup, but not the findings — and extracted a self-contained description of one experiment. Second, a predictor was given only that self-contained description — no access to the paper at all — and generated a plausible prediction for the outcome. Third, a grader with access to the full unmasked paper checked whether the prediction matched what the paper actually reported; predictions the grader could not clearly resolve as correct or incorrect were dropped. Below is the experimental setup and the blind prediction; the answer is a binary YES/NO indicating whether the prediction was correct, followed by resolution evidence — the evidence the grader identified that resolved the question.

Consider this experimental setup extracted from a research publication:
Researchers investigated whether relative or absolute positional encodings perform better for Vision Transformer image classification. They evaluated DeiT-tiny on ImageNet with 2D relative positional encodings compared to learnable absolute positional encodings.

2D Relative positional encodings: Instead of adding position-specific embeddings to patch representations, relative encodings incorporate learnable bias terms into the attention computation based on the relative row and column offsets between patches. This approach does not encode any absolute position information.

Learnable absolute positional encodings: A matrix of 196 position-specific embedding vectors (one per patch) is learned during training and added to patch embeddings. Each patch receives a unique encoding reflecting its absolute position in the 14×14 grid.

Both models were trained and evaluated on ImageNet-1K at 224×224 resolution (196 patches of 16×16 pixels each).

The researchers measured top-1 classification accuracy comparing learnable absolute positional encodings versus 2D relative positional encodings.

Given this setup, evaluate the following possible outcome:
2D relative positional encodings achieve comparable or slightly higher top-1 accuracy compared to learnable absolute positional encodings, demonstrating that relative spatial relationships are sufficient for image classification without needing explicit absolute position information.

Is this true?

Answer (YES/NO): NO